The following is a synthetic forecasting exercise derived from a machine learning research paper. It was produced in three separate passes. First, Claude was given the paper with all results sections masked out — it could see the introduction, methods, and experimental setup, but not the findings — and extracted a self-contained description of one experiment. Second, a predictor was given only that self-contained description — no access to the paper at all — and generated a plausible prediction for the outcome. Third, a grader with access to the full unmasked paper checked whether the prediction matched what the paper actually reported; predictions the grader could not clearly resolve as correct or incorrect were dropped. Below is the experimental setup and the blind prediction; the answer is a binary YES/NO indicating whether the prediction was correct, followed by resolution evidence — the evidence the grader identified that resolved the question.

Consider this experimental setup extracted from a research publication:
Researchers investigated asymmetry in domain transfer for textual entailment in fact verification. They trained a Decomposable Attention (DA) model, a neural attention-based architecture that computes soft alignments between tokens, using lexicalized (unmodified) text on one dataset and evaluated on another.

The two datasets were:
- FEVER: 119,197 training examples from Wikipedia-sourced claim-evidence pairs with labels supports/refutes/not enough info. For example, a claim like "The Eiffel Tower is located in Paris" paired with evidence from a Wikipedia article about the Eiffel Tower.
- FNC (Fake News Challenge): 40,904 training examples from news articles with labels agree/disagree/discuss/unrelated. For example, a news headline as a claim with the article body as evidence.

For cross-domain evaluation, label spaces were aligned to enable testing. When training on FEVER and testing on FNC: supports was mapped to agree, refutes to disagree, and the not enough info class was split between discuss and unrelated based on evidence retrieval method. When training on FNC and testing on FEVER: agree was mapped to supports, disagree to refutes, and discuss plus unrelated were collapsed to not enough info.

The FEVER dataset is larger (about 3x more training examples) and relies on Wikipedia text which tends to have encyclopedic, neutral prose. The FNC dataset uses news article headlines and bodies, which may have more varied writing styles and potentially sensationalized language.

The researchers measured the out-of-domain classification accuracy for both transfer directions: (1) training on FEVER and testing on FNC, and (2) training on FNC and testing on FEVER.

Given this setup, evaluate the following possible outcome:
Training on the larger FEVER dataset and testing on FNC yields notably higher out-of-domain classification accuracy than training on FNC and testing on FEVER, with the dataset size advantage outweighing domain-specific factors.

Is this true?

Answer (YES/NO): YES